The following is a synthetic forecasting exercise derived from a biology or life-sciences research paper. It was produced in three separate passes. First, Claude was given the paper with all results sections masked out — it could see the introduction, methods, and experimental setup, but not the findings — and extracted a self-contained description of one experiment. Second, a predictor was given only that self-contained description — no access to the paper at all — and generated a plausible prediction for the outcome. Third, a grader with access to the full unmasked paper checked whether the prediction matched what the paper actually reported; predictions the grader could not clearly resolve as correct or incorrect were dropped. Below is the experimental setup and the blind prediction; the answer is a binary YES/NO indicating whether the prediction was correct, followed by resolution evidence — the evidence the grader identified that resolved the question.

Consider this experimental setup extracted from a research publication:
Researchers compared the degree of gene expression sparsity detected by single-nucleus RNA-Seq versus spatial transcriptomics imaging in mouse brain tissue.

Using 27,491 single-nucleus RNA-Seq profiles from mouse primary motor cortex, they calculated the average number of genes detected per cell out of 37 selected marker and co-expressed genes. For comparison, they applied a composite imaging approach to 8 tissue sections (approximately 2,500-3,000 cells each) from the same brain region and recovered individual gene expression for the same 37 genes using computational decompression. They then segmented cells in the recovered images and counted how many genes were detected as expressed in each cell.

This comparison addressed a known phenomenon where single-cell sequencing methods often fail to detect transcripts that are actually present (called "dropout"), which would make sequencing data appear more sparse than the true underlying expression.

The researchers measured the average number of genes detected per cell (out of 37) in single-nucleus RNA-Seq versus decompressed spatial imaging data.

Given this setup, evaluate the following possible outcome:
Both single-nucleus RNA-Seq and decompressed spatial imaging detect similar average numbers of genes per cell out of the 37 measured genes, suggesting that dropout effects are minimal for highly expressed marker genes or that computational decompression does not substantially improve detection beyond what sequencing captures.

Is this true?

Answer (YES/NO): NO